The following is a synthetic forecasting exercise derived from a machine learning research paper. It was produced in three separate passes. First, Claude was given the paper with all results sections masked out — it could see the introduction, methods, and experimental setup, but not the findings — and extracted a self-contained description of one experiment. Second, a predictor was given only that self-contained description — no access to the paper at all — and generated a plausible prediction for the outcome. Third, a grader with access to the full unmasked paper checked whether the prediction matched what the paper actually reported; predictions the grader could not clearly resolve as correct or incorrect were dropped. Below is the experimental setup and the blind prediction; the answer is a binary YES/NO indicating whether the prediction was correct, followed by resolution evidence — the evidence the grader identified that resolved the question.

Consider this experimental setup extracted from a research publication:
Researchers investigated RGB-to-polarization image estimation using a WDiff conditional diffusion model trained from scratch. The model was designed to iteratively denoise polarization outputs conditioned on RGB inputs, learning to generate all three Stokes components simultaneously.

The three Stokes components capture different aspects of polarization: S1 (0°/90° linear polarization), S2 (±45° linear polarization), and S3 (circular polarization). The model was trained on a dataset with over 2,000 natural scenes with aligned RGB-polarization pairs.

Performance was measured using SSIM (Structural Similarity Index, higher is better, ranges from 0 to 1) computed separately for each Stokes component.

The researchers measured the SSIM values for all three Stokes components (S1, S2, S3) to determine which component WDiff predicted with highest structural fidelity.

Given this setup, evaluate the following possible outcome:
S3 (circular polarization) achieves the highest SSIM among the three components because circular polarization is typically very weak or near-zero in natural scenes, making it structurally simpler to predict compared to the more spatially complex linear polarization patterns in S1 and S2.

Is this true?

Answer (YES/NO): NO